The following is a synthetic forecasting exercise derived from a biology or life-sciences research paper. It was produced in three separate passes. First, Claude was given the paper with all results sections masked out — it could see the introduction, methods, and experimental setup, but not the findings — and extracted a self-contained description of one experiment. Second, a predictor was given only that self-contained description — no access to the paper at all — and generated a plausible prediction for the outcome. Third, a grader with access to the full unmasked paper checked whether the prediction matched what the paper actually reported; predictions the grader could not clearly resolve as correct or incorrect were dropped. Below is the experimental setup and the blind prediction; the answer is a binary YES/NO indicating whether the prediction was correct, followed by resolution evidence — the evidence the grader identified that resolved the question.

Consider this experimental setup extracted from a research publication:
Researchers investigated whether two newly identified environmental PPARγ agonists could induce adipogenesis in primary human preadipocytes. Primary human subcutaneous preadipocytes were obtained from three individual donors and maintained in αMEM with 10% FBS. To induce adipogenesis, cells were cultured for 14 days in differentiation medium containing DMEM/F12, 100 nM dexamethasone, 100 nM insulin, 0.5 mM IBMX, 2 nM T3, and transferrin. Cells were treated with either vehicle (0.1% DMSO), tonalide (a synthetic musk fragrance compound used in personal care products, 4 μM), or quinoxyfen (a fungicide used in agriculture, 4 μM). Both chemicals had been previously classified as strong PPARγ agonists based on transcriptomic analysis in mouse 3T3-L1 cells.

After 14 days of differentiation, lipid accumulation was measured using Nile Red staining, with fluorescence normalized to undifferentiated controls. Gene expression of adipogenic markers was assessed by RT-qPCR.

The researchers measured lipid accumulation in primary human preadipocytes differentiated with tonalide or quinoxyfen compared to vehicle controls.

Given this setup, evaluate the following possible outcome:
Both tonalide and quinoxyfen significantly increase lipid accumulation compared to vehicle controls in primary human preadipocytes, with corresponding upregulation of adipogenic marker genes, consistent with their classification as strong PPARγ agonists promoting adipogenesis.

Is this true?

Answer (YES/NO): YES